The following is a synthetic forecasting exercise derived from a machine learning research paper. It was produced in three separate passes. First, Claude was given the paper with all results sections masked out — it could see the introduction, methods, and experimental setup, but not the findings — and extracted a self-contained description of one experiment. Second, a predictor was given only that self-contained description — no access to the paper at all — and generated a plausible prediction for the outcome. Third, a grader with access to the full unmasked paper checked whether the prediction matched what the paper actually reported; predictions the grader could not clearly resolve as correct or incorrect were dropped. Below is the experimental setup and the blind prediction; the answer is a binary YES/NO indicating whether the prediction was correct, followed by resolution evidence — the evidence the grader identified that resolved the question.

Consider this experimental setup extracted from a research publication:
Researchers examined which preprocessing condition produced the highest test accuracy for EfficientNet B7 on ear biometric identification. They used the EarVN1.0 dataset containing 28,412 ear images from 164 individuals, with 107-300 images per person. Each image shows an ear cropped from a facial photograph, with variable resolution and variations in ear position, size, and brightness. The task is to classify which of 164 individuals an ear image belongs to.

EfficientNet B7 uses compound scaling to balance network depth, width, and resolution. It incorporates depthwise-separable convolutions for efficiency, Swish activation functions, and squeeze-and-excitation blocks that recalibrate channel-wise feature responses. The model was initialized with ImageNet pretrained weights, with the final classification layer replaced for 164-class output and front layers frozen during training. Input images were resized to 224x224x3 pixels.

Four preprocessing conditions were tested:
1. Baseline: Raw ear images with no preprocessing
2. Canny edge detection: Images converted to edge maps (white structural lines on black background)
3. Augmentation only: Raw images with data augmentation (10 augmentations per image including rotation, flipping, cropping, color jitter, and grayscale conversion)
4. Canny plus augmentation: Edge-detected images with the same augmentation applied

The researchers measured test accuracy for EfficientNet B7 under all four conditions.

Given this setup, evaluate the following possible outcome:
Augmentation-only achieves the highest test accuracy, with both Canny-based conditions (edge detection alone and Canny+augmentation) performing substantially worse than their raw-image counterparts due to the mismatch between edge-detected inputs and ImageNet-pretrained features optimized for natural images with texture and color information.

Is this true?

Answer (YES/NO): NO